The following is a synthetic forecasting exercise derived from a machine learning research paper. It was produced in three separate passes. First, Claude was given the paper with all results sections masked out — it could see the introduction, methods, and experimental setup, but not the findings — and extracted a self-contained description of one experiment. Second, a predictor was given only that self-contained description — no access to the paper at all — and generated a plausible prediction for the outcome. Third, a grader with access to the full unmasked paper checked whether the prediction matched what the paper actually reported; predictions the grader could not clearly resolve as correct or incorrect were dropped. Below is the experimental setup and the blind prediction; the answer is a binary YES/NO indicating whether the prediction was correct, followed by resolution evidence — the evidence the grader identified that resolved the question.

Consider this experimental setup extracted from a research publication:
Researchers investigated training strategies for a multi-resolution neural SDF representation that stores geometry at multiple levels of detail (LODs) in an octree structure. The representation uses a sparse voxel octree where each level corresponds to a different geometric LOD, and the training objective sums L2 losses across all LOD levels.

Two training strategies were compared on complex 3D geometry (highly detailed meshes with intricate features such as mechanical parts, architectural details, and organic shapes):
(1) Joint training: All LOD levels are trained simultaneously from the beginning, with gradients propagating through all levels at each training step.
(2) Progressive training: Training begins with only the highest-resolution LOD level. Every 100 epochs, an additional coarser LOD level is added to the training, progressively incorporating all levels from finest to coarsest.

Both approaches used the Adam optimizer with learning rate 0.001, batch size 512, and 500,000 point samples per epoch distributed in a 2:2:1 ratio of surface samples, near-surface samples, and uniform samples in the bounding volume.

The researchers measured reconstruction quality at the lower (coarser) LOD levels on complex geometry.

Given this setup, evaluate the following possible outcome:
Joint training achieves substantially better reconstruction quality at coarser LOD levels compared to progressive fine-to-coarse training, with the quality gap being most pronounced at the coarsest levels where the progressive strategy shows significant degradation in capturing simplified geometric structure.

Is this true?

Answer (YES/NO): NO